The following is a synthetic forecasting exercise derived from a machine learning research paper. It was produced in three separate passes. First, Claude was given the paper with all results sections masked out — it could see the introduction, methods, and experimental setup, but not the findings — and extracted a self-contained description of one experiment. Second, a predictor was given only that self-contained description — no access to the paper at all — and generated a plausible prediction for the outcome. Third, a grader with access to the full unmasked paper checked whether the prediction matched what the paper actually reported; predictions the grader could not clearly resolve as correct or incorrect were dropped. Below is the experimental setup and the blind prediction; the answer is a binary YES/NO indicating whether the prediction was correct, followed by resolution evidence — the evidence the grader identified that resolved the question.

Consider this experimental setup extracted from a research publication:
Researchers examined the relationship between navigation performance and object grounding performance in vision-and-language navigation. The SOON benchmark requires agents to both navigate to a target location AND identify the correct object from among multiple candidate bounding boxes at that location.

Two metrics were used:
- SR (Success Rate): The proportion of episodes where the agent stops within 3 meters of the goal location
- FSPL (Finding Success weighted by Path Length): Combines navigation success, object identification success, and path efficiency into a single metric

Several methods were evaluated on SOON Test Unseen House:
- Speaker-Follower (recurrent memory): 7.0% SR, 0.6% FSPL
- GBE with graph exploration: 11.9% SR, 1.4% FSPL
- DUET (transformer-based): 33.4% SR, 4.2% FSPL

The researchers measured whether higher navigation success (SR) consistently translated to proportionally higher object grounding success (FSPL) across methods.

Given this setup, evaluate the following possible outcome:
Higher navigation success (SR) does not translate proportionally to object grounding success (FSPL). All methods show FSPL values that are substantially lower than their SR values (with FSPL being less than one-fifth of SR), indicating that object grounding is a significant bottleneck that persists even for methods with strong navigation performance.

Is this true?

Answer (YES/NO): YES